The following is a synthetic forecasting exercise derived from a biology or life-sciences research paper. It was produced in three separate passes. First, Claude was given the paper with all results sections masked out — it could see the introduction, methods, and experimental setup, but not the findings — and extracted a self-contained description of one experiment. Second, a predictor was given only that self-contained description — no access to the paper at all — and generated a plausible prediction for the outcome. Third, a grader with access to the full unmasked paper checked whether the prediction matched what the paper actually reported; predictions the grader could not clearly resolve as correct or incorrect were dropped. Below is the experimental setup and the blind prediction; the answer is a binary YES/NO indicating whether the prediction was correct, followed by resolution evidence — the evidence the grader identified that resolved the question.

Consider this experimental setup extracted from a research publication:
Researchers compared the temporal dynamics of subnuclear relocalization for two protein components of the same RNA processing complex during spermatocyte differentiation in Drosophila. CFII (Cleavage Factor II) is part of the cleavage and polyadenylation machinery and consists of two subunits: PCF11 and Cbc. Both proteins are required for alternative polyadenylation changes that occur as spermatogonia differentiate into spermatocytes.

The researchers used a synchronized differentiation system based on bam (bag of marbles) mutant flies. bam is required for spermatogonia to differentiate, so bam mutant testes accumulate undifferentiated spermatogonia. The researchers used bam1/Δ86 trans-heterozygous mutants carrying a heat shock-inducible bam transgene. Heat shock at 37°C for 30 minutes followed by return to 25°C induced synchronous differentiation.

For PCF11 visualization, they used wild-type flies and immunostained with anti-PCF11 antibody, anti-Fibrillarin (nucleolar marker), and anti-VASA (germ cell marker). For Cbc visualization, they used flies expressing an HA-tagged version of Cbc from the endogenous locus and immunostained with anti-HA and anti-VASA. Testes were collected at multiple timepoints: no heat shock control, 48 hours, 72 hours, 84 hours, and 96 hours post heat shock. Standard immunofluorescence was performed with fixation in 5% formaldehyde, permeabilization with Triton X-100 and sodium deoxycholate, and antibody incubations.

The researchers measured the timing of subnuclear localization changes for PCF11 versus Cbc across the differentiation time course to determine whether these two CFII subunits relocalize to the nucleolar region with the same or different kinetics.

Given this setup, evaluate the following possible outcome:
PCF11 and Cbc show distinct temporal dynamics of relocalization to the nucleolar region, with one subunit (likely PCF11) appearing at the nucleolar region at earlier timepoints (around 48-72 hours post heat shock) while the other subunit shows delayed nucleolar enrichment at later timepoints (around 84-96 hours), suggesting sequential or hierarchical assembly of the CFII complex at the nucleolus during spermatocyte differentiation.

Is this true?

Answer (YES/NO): NO